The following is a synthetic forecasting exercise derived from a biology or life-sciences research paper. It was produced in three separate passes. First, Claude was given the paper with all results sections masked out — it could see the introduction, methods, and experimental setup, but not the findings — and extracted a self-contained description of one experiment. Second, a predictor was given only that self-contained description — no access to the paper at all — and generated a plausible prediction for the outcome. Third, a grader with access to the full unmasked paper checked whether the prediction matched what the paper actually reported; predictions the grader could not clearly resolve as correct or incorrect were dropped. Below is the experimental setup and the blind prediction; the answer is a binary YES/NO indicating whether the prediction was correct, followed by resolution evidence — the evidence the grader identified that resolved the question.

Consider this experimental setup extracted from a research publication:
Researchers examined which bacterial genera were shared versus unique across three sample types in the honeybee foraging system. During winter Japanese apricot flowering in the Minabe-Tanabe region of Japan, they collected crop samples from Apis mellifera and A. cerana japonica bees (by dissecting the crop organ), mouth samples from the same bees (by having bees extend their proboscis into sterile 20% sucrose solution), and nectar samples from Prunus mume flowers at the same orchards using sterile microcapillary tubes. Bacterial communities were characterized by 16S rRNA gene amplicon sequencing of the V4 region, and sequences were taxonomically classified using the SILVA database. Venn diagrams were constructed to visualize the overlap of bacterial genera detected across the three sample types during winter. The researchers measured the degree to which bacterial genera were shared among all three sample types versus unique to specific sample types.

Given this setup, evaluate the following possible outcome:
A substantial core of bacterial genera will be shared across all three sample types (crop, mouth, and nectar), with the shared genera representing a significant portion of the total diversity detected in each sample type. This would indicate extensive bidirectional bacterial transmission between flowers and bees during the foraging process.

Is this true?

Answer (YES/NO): NO